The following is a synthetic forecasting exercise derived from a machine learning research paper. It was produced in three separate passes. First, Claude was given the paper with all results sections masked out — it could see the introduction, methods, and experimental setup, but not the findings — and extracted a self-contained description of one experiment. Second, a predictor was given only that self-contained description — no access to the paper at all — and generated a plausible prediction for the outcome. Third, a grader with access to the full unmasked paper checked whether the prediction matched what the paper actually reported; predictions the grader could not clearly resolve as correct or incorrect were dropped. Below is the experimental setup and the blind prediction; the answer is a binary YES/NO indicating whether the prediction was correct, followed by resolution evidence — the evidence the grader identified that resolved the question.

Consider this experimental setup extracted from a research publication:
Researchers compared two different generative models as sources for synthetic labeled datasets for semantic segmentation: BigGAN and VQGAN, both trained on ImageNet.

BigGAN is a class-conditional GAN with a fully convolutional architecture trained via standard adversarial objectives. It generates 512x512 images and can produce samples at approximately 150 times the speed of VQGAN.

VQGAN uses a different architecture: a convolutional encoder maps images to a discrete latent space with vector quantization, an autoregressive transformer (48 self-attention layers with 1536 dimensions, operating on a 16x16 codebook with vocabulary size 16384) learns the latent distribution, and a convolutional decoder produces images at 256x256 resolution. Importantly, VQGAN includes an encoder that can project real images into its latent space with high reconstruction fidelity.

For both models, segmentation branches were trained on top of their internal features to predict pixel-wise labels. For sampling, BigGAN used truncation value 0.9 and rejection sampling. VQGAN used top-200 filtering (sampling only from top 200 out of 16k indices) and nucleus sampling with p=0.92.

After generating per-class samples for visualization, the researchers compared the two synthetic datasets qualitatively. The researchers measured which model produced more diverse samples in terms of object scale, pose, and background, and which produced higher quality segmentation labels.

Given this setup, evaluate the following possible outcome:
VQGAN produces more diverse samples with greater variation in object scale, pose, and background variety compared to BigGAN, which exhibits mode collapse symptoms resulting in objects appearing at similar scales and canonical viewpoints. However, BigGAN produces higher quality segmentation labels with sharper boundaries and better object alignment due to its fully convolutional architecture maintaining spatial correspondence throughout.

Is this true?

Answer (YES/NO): NO